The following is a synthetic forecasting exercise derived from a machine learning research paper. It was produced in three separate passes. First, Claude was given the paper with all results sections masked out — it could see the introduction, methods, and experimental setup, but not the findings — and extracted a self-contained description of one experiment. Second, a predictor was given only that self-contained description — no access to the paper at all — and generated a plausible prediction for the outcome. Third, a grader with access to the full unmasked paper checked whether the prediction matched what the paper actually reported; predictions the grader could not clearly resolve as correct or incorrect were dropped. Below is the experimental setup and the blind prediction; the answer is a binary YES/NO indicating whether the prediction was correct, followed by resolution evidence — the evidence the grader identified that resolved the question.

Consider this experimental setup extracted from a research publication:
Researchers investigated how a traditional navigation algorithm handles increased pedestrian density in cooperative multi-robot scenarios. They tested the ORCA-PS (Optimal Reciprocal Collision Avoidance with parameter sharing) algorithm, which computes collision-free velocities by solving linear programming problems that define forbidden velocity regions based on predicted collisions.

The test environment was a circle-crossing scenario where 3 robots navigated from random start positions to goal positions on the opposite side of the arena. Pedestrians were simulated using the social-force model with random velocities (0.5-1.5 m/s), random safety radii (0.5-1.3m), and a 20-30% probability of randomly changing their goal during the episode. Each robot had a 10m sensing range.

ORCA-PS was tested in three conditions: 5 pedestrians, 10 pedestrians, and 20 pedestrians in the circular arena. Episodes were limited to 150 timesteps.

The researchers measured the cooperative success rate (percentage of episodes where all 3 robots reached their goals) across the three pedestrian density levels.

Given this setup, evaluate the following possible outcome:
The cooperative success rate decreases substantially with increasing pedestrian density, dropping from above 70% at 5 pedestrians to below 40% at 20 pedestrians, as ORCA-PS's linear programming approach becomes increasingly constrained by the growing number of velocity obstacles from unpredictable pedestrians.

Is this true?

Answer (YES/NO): NO